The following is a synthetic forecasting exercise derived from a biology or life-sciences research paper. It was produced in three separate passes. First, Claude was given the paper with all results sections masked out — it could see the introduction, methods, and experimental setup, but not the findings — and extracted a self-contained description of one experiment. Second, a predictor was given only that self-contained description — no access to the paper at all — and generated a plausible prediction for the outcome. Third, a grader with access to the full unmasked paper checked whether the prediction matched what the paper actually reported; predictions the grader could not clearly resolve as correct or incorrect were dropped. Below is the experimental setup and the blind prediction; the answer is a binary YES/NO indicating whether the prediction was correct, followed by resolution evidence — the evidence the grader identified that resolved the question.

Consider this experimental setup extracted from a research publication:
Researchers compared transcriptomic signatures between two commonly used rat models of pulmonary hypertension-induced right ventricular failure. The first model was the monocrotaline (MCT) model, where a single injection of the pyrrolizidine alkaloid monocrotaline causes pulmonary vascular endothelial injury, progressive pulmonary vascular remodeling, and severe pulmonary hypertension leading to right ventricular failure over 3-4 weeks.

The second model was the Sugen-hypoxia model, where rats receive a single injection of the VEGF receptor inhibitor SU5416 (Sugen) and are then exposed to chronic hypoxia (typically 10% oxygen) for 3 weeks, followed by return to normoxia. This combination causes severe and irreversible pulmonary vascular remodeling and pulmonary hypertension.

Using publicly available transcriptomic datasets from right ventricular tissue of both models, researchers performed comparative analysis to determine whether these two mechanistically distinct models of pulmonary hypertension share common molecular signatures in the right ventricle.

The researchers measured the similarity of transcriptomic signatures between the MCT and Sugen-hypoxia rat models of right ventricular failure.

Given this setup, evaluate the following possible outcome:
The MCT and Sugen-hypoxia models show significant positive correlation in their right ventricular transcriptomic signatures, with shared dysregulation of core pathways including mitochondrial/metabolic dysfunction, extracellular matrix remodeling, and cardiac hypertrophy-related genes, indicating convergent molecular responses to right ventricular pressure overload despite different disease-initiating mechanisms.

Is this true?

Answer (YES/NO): NO